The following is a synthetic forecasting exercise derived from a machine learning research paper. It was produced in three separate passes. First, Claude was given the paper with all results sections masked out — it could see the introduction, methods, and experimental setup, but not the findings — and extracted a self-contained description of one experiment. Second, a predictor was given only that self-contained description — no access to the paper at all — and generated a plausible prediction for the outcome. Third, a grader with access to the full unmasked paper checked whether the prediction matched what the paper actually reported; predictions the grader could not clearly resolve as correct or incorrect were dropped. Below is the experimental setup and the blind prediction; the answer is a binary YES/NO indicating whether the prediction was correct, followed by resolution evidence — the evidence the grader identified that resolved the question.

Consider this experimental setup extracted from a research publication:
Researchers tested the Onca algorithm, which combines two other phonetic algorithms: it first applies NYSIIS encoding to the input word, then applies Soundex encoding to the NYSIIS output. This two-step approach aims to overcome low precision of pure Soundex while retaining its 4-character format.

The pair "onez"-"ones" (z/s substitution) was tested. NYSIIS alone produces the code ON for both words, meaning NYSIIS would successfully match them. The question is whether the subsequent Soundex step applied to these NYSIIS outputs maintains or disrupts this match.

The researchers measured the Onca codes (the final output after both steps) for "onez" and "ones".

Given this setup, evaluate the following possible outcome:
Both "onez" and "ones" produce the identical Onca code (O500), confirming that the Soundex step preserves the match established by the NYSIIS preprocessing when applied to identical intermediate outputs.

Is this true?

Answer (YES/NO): YES